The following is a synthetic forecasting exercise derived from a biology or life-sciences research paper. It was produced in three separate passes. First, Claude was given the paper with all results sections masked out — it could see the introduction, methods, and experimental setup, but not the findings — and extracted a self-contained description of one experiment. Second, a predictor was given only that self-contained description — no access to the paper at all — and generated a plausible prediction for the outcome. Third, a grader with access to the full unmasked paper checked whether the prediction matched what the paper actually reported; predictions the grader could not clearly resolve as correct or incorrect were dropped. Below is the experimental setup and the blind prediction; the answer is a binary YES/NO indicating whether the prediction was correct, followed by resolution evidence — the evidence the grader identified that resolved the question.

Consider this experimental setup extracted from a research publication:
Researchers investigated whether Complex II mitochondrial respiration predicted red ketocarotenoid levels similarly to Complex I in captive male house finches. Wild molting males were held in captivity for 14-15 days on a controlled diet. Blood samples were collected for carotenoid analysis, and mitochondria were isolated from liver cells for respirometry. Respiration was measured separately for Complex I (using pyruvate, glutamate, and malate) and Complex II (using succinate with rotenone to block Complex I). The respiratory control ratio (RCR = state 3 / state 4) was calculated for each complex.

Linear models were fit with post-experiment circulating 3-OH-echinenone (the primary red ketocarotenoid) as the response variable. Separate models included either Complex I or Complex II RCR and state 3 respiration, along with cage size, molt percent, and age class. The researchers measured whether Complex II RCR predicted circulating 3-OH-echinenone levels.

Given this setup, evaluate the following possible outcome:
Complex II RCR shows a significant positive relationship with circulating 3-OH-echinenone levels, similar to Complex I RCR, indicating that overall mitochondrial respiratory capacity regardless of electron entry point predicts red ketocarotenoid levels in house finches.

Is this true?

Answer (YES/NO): NO